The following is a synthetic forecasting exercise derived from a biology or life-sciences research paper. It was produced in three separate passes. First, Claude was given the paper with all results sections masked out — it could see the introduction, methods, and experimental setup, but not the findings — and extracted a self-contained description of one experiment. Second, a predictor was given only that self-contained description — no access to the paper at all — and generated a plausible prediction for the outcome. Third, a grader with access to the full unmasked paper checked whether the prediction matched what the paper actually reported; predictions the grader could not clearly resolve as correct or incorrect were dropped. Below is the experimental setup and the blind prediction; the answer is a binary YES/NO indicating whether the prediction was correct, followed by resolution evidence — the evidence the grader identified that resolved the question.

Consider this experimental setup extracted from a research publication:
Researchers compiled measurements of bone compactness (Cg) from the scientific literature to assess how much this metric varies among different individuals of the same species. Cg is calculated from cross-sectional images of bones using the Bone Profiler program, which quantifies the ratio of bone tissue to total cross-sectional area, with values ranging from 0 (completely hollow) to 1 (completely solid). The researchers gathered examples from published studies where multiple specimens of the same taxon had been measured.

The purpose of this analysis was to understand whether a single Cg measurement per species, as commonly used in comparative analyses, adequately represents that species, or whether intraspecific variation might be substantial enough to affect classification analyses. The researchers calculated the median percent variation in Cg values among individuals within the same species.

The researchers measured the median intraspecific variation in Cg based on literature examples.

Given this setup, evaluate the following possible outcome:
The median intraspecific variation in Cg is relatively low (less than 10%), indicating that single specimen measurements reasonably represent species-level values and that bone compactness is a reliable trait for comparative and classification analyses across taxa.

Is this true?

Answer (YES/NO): NO